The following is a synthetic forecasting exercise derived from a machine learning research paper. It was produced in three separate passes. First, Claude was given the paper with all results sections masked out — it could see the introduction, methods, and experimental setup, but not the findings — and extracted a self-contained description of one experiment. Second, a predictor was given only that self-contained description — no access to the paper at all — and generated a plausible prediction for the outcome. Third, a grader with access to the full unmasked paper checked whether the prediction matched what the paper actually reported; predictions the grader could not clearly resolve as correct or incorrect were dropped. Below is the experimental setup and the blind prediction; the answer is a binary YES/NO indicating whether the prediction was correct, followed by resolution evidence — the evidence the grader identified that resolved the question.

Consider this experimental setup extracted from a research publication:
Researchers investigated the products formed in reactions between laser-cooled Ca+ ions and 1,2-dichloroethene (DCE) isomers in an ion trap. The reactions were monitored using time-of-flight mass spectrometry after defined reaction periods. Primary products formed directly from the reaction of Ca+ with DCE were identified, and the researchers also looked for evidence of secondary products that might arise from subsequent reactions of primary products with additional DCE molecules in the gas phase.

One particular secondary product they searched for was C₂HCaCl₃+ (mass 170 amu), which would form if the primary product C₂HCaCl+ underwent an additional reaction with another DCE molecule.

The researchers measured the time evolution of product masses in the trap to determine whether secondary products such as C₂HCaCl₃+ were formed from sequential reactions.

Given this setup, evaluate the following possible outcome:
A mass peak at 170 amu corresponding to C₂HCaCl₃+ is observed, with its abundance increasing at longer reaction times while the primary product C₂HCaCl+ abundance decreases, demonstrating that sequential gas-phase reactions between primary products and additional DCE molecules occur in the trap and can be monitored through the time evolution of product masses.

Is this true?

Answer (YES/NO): YES